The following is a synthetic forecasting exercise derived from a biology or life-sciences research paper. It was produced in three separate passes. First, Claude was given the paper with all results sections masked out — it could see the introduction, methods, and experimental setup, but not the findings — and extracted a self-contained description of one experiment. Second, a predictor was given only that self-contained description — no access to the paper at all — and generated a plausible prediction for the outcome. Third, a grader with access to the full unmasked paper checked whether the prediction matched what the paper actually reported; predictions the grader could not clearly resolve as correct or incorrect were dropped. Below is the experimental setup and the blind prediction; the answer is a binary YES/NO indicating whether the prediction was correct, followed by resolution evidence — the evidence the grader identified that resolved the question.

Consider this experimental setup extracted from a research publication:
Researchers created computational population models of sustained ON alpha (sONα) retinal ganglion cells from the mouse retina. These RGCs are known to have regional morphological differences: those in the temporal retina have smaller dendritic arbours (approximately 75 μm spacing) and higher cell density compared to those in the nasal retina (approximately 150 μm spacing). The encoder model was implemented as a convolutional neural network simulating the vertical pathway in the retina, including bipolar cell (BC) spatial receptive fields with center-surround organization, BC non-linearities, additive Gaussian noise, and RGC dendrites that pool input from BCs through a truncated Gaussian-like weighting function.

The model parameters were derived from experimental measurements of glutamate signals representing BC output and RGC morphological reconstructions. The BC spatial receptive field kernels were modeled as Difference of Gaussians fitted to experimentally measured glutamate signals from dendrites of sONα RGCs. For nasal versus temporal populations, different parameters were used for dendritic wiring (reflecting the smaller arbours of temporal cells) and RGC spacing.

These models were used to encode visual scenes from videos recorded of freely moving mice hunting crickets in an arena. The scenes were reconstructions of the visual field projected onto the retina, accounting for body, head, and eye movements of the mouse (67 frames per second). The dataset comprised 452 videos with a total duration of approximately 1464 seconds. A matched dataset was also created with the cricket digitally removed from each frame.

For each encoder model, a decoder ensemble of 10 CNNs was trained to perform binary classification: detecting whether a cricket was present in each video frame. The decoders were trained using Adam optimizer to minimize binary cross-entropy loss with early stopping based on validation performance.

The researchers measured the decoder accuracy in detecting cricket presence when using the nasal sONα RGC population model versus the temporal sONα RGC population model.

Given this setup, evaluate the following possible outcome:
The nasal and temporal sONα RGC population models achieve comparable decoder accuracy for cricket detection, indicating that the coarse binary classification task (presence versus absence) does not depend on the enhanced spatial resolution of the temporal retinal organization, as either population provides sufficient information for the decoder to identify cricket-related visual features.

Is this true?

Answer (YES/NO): NO